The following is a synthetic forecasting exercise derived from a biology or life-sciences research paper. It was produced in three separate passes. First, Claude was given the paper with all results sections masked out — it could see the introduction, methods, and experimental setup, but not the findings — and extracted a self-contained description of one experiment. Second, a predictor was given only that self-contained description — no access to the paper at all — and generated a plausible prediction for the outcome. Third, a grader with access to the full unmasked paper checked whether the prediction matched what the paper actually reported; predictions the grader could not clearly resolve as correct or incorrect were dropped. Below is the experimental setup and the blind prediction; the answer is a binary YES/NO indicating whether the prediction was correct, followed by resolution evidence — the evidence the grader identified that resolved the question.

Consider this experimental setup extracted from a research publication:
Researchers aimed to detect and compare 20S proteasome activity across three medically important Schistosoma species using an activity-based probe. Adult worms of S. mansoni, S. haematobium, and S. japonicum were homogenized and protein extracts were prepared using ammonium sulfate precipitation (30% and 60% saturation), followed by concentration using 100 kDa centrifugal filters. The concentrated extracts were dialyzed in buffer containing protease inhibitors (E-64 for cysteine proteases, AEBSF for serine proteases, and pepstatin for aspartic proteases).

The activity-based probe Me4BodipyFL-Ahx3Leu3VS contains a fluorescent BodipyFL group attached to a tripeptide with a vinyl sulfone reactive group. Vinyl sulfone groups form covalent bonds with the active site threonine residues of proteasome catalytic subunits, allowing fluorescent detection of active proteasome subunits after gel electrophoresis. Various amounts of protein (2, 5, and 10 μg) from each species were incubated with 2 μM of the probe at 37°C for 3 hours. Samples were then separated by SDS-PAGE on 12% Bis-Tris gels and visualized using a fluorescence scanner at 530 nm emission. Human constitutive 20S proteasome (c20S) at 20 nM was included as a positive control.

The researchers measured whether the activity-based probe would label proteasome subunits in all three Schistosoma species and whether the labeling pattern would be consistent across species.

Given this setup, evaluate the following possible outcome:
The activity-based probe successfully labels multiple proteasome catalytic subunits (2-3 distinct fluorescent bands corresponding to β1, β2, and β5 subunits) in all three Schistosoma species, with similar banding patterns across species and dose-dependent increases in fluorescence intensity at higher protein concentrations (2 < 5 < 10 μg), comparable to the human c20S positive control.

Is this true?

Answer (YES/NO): NO